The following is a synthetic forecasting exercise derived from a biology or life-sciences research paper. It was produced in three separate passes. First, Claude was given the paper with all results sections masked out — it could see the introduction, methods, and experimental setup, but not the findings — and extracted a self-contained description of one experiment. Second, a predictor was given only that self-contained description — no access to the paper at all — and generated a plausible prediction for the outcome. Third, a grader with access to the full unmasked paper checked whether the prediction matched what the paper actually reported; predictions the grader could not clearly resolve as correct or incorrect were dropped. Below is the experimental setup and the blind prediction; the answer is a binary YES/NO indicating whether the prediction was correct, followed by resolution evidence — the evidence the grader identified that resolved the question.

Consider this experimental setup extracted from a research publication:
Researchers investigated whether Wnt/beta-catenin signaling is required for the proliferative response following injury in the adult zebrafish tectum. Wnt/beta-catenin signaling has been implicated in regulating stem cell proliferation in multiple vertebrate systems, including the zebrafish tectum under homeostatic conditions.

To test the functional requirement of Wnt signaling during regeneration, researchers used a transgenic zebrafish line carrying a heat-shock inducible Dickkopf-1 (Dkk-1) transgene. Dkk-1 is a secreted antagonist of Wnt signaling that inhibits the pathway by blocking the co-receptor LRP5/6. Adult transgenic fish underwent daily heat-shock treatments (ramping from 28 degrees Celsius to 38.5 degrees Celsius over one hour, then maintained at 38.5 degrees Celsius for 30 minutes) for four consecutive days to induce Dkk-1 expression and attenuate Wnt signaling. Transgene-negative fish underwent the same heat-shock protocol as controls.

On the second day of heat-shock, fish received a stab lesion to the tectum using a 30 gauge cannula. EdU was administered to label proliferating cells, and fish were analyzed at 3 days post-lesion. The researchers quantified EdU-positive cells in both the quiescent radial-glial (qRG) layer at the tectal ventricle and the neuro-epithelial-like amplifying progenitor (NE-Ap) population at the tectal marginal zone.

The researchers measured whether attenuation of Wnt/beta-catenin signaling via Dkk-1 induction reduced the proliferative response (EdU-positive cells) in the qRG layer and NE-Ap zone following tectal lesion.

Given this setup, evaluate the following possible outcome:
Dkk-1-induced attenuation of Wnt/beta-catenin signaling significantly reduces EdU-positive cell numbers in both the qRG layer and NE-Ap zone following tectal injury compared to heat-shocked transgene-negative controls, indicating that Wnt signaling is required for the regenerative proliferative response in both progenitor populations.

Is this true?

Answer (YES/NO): NO